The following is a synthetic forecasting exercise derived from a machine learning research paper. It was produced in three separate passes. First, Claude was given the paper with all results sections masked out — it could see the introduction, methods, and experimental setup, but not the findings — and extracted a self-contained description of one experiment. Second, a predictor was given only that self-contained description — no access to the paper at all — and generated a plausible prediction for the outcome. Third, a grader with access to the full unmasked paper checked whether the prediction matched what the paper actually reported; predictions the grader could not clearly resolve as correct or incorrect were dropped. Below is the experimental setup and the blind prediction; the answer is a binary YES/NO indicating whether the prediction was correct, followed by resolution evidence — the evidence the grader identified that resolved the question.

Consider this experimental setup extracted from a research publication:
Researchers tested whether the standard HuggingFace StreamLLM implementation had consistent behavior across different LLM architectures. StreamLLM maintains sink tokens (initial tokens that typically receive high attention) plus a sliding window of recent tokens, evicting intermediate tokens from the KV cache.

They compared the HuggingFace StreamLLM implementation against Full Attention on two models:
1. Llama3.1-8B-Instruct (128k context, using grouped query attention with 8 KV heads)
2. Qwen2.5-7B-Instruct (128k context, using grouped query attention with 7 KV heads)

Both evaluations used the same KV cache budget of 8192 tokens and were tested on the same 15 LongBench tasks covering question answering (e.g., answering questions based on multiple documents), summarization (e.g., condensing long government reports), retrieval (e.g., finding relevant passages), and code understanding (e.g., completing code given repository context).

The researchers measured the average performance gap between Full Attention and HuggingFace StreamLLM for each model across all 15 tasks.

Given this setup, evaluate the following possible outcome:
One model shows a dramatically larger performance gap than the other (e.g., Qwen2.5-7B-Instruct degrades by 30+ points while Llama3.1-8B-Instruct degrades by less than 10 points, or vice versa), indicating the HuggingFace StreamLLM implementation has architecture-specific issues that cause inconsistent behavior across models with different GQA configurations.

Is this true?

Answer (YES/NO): NO